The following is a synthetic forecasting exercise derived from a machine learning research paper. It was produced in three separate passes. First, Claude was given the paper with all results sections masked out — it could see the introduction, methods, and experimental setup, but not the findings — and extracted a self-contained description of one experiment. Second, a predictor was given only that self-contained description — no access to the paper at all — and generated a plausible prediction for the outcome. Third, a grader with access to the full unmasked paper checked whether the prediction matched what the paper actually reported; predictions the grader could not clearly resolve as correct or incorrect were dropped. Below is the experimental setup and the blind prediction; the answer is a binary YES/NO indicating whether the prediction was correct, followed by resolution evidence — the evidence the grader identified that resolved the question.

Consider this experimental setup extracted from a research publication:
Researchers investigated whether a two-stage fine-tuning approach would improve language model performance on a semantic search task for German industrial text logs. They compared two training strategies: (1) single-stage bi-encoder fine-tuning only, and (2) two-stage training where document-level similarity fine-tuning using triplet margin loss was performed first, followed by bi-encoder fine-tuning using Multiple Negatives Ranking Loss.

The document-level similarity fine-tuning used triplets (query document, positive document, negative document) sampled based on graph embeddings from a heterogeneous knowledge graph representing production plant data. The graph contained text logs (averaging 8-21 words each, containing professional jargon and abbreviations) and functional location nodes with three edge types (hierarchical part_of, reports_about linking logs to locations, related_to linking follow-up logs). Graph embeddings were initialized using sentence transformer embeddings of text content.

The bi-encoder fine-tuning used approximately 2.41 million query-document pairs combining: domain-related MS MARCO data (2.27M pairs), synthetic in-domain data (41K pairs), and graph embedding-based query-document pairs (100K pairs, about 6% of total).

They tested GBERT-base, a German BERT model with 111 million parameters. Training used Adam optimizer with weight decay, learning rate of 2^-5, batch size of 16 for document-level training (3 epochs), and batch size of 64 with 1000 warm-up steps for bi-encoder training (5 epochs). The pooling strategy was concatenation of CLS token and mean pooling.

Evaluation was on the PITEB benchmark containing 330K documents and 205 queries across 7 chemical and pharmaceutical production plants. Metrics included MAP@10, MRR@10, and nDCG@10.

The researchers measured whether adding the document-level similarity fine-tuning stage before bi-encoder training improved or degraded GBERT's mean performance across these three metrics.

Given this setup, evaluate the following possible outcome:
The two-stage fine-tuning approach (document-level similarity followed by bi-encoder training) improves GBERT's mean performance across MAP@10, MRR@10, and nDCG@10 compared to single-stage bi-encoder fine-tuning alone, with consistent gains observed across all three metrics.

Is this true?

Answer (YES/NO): NO